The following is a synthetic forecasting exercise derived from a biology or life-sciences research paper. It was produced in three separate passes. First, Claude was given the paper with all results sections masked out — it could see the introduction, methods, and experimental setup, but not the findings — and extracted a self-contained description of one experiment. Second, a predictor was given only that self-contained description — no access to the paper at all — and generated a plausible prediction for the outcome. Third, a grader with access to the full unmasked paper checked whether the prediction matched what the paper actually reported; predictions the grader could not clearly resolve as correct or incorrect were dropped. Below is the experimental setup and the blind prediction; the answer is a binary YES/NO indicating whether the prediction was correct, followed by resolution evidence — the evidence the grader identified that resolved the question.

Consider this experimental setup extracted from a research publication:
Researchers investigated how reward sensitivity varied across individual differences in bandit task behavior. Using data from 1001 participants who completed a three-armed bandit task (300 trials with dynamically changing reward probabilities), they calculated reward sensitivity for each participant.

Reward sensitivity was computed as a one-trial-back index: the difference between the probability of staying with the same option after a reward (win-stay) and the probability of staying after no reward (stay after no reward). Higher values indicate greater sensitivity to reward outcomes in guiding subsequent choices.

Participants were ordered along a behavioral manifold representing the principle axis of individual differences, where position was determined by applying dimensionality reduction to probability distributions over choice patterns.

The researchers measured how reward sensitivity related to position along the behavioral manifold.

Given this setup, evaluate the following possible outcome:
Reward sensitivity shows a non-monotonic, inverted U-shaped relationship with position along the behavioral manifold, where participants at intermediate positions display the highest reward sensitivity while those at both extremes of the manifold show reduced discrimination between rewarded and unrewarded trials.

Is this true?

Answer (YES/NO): YES